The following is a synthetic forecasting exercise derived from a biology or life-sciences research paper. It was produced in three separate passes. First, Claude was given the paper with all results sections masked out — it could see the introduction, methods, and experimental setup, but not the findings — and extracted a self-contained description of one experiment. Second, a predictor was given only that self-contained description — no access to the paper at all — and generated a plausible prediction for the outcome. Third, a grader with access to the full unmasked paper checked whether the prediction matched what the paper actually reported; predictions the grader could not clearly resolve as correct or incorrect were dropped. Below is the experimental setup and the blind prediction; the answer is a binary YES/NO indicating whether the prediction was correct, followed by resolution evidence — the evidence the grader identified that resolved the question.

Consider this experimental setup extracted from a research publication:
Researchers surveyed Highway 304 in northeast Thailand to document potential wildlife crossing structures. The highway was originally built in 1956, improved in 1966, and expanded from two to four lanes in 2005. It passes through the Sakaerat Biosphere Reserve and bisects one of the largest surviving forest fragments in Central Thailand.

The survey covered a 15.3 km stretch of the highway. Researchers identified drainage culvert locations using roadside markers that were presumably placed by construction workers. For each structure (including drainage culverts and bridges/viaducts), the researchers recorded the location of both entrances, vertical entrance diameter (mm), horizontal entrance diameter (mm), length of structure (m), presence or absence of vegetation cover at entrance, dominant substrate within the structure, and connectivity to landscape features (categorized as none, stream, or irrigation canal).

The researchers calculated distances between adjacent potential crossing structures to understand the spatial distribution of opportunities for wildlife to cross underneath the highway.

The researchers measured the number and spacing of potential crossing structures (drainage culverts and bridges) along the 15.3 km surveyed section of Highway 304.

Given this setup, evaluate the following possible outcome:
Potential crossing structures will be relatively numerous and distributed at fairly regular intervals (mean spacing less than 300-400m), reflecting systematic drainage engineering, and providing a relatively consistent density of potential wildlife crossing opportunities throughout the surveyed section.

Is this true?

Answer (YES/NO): NO